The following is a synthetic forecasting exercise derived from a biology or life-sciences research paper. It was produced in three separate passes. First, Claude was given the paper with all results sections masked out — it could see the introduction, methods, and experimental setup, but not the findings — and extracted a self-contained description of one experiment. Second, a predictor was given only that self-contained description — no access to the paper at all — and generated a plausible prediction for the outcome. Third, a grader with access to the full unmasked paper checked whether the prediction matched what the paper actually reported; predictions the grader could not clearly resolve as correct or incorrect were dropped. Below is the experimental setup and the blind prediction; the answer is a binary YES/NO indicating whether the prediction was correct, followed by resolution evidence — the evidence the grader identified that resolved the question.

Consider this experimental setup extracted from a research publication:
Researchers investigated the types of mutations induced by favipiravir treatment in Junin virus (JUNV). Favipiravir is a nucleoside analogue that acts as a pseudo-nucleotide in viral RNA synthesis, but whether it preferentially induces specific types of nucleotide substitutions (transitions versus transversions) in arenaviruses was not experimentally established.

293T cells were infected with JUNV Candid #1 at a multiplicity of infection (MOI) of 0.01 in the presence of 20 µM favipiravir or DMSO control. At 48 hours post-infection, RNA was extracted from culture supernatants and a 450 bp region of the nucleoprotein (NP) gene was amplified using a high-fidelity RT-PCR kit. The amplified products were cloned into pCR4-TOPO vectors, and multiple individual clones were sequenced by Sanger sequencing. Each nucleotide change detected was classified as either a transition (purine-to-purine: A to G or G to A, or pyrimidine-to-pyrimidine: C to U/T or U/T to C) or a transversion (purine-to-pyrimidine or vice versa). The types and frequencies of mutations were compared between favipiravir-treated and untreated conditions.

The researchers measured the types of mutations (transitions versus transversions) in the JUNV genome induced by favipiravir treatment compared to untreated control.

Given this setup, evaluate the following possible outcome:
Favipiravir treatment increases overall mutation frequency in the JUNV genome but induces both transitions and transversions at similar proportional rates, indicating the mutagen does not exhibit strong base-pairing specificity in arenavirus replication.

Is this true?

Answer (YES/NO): NO